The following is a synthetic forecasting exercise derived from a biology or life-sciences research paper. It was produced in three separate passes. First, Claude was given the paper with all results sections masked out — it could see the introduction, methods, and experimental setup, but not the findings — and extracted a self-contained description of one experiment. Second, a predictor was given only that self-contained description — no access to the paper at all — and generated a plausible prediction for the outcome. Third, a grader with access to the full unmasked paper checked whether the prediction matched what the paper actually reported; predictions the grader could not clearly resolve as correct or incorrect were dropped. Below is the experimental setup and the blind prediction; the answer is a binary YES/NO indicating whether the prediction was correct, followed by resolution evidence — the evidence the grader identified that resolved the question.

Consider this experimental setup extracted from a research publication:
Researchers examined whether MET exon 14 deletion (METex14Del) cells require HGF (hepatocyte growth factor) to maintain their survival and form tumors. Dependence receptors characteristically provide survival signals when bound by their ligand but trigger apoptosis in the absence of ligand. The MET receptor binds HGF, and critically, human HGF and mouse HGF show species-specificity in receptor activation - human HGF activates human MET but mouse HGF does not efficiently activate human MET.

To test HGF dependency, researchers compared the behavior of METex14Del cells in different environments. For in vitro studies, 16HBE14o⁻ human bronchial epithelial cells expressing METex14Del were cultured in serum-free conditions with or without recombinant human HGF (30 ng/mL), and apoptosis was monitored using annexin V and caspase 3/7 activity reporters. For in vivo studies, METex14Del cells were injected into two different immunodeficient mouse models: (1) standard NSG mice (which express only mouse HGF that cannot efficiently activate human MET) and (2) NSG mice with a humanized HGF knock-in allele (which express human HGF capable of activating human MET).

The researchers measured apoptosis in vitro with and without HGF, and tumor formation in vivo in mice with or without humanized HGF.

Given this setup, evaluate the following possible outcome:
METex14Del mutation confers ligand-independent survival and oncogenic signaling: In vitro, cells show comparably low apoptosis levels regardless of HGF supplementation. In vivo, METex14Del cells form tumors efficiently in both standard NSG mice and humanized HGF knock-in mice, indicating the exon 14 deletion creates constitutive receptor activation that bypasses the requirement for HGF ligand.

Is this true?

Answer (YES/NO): NO